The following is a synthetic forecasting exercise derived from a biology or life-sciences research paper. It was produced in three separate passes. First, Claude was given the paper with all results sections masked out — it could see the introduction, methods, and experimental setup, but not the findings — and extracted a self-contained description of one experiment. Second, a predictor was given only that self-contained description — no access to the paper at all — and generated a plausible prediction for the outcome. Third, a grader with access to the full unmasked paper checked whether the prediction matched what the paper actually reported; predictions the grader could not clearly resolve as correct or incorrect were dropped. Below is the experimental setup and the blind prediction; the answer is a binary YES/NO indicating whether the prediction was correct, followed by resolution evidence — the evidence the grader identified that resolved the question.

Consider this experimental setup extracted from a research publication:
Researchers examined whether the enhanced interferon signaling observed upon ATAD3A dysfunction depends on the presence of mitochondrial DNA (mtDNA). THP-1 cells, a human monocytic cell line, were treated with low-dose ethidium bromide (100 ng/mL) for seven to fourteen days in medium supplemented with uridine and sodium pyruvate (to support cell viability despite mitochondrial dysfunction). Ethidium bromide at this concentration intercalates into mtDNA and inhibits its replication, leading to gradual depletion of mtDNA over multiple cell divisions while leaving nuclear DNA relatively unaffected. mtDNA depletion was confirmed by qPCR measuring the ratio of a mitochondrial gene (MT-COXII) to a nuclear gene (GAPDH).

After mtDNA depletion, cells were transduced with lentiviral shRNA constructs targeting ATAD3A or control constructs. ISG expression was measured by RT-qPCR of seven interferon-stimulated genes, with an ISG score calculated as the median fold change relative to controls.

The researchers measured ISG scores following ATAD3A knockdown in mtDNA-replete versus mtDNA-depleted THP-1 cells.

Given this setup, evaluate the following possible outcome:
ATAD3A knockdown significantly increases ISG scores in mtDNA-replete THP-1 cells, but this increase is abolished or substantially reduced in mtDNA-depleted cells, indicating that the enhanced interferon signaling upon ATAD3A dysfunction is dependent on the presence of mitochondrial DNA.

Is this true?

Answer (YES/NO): YES